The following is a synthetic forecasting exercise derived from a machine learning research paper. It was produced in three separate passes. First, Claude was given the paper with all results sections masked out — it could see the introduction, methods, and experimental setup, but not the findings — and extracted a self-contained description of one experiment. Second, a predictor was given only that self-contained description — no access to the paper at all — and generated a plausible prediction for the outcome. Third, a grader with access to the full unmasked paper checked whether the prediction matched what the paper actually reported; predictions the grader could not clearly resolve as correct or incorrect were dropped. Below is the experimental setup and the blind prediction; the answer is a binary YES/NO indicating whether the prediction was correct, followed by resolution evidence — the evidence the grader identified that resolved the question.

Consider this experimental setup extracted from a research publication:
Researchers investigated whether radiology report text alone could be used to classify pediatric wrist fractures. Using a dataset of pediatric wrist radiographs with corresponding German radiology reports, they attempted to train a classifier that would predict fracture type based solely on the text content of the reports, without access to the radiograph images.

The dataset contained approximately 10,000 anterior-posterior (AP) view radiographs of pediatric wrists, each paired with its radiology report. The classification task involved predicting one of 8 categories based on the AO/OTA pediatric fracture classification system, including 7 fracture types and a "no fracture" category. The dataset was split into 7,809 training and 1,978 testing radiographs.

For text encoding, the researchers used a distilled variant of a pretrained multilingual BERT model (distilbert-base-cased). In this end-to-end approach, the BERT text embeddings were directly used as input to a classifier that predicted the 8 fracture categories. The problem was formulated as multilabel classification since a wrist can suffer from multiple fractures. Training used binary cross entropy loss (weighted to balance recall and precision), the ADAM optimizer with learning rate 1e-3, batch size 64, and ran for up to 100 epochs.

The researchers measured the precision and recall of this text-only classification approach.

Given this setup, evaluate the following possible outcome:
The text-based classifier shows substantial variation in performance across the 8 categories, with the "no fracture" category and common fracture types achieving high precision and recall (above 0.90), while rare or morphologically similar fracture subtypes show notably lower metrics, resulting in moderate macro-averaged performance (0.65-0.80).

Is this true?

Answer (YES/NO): NO